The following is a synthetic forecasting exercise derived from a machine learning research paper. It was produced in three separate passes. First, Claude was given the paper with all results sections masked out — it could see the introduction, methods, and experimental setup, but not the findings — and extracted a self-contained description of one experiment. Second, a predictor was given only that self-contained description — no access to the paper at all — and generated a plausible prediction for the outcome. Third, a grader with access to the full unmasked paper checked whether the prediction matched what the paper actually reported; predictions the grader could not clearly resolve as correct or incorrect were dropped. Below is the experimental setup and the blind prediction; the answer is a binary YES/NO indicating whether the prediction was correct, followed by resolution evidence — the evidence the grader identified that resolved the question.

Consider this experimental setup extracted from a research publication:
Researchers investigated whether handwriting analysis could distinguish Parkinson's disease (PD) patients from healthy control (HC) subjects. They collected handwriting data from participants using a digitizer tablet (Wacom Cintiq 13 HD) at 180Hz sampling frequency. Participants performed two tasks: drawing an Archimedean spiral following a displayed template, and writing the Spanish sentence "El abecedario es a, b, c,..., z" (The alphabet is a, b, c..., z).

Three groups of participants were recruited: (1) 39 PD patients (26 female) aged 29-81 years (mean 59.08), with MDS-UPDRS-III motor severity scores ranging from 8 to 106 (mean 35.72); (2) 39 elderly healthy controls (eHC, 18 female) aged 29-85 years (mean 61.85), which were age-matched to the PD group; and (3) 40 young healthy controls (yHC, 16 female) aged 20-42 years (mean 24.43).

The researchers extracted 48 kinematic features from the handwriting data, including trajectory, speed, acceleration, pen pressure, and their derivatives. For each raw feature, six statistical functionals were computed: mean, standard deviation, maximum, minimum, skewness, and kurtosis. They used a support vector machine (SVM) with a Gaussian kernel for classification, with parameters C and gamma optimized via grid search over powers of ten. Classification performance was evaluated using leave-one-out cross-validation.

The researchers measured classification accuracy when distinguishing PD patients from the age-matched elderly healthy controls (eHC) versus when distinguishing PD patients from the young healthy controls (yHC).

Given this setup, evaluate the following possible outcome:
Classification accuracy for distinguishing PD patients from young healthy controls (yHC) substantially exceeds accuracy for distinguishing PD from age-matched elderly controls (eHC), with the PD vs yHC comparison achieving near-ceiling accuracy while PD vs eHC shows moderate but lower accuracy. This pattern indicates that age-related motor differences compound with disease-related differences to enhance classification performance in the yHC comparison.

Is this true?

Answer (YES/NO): NO